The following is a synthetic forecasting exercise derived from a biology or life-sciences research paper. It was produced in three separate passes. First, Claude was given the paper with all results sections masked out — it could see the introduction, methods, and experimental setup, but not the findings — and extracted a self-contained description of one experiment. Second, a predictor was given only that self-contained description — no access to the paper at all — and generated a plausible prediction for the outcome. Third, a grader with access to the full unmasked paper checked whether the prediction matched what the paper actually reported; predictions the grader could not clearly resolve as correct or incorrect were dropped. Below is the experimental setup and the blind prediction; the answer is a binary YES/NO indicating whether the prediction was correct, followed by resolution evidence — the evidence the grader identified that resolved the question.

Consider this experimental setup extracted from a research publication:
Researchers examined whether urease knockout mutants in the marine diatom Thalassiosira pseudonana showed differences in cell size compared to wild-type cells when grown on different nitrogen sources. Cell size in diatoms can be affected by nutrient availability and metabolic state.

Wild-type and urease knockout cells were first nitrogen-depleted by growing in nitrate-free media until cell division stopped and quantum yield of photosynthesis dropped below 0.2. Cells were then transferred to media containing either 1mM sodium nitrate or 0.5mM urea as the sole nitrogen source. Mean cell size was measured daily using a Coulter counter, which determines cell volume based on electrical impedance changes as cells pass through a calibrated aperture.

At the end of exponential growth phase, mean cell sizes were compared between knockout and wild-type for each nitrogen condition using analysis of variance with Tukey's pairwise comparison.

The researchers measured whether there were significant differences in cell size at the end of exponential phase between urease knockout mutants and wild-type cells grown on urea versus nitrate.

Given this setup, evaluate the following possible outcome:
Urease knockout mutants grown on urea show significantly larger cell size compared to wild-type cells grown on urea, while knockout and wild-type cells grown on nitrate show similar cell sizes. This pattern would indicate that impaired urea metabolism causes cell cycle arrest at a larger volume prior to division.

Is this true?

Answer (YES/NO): NO